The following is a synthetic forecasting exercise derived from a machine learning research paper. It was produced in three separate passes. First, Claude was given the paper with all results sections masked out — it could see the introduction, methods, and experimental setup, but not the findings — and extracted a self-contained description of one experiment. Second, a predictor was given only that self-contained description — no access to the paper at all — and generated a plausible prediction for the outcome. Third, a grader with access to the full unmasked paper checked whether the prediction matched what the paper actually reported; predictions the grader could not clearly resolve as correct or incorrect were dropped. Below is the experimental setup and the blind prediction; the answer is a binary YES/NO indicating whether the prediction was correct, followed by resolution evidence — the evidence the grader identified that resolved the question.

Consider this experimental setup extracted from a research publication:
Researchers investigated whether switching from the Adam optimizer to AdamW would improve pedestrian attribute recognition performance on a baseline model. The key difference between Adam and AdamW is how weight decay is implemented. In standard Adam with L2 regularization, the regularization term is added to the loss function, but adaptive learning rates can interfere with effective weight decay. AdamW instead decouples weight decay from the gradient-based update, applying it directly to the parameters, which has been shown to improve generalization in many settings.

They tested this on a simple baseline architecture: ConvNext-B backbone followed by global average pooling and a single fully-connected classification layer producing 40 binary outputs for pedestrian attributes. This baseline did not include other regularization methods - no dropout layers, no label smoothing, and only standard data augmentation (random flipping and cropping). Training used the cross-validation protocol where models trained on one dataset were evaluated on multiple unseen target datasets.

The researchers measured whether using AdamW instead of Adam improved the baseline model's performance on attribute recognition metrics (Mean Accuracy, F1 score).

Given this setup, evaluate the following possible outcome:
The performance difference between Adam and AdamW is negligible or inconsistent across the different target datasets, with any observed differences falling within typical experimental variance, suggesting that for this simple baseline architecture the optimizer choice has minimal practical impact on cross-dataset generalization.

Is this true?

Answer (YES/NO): YES